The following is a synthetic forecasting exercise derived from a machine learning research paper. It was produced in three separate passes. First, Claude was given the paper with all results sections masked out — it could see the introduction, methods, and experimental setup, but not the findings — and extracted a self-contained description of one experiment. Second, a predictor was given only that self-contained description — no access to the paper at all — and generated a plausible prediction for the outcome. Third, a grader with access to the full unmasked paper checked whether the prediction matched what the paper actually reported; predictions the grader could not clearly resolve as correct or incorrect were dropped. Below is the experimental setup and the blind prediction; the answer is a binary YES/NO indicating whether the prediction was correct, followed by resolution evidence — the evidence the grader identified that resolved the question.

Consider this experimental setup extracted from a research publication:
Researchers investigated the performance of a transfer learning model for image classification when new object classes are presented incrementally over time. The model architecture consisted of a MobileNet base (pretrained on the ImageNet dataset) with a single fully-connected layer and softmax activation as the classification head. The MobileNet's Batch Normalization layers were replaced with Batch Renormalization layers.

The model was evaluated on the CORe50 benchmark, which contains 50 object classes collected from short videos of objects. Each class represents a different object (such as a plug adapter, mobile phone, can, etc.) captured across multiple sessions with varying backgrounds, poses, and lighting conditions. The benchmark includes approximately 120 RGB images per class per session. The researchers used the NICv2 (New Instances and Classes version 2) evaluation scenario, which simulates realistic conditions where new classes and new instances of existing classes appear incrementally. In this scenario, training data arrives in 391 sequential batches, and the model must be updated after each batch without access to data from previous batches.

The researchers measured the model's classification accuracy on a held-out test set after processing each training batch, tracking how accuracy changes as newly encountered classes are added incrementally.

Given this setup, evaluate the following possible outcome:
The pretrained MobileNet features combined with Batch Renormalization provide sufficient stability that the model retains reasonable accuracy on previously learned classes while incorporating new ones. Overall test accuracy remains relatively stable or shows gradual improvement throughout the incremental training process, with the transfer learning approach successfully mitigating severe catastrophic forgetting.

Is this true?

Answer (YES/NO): NO